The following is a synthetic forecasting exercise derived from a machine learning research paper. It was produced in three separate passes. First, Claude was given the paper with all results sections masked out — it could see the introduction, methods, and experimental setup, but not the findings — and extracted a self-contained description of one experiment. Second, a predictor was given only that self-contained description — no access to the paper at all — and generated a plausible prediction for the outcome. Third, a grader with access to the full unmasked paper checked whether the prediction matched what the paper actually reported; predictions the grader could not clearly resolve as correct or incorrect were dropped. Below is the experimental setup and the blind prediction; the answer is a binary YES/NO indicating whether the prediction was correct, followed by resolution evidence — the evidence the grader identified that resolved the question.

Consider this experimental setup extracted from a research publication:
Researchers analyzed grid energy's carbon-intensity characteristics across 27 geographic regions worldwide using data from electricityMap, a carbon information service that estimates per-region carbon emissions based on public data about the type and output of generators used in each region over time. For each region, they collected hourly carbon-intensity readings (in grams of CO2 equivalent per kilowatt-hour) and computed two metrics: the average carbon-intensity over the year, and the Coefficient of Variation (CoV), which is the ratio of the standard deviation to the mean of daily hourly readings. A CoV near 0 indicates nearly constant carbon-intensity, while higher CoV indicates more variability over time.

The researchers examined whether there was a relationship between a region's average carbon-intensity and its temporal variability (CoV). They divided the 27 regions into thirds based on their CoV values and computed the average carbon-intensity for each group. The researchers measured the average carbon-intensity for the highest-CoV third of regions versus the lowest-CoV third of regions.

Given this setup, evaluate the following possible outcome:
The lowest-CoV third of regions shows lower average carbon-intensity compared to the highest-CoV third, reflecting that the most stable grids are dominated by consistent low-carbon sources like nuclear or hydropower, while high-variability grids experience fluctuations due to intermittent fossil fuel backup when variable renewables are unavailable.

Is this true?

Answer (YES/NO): NO